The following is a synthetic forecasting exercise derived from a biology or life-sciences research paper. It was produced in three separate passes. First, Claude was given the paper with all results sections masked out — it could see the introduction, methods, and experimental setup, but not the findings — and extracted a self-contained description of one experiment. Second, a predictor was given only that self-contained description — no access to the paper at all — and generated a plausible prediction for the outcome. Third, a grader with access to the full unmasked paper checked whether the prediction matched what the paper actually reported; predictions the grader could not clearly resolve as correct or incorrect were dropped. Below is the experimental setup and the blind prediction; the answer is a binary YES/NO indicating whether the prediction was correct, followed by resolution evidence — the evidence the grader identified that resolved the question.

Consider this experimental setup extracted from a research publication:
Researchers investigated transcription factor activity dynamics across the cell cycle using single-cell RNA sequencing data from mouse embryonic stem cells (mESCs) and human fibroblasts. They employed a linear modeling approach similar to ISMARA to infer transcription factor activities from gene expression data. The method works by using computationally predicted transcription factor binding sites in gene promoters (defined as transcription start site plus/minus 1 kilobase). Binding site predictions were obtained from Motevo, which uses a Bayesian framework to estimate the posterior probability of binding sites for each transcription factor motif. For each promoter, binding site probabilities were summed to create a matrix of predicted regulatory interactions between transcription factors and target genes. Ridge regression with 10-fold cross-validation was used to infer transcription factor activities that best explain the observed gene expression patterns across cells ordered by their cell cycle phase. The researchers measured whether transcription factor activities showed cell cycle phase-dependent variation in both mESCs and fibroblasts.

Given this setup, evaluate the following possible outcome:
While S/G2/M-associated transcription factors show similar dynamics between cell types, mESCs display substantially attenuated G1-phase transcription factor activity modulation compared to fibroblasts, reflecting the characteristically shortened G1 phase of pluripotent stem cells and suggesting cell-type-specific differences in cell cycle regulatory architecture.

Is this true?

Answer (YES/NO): NO